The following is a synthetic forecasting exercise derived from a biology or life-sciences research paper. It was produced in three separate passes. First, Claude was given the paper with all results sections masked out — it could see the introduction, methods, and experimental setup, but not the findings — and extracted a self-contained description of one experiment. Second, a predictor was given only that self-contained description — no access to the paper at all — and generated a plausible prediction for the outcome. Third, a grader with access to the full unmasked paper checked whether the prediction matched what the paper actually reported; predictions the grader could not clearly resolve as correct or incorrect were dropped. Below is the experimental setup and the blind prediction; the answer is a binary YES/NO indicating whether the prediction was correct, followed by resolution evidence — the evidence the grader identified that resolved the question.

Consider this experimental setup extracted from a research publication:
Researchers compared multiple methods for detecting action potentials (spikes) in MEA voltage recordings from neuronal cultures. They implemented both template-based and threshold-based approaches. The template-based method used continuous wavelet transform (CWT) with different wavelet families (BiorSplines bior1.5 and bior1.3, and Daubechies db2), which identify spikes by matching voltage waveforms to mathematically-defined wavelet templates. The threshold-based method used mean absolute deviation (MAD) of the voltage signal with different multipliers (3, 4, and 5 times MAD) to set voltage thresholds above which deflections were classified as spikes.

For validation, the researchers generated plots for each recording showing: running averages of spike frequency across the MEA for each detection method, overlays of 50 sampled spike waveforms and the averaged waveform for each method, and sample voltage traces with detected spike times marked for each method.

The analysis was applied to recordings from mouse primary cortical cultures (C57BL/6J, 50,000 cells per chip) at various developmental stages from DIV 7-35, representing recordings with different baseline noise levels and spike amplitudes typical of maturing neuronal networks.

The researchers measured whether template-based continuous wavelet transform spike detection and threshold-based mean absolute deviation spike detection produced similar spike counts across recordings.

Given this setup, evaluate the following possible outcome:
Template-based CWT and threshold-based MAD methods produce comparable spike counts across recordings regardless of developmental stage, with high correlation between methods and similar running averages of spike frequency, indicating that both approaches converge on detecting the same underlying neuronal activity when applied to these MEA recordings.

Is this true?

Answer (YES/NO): NO